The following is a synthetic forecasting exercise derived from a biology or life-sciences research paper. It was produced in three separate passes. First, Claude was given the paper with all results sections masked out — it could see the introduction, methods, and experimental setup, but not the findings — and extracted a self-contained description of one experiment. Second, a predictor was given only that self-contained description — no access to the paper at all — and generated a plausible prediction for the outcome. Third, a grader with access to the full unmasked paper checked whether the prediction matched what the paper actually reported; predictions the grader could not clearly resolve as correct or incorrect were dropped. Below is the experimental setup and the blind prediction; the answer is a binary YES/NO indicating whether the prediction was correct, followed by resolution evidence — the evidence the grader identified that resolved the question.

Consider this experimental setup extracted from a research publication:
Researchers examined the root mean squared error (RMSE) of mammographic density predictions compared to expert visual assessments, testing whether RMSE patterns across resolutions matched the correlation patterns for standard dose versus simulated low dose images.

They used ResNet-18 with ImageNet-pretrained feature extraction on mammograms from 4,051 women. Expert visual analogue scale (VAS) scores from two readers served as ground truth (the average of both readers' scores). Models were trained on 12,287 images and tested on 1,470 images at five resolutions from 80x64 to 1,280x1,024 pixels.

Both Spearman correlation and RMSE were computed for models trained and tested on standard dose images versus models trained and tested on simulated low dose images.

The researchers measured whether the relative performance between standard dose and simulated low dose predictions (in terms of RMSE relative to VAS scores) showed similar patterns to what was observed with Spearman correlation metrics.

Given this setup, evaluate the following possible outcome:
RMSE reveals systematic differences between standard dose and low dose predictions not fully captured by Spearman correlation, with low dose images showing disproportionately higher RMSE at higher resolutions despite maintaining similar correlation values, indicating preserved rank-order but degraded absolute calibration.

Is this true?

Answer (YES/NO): NO